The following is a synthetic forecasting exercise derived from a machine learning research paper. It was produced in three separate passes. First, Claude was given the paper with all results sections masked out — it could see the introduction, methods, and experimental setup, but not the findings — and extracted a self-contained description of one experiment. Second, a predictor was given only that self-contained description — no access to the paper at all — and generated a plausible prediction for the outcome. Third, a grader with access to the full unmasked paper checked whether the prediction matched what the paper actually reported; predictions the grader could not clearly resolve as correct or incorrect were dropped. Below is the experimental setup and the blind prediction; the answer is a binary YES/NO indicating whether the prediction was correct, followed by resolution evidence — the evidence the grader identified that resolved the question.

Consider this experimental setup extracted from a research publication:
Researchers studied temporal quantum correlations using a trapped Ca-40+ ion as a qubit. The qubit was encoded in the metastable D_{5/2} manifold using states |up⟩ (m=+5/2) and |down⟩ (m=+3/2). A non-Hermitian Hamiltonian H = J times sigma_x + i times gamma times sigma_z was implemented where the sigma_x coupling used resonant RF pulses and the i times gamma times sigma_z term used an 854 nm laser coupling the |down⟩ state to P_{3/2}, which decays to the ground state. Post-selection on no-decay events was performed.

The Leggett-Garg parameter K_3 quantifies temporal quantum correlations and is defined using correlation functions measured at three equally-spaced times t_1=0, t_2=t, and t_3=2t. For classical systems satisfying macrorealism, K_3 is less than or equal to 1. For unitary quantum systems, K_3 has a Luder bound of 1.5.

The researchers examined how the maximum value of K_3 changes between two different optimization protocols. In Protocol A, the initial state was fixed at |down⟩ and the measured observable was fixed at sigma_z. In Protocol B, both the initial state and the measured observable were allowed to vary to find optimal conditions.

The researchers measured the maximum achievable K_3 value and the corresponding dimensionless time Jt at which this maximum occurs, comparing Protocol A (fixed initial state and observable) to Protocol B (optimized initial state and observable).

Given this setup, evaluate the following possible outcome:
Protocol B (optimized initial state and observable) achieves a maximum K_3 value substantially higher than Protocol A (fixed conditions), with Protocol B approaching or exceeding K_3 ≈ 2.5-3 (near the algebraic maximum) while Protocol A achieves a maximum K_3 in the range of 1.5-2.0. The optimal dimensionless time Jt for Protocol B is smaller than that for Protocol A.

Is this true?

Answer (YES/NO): NO